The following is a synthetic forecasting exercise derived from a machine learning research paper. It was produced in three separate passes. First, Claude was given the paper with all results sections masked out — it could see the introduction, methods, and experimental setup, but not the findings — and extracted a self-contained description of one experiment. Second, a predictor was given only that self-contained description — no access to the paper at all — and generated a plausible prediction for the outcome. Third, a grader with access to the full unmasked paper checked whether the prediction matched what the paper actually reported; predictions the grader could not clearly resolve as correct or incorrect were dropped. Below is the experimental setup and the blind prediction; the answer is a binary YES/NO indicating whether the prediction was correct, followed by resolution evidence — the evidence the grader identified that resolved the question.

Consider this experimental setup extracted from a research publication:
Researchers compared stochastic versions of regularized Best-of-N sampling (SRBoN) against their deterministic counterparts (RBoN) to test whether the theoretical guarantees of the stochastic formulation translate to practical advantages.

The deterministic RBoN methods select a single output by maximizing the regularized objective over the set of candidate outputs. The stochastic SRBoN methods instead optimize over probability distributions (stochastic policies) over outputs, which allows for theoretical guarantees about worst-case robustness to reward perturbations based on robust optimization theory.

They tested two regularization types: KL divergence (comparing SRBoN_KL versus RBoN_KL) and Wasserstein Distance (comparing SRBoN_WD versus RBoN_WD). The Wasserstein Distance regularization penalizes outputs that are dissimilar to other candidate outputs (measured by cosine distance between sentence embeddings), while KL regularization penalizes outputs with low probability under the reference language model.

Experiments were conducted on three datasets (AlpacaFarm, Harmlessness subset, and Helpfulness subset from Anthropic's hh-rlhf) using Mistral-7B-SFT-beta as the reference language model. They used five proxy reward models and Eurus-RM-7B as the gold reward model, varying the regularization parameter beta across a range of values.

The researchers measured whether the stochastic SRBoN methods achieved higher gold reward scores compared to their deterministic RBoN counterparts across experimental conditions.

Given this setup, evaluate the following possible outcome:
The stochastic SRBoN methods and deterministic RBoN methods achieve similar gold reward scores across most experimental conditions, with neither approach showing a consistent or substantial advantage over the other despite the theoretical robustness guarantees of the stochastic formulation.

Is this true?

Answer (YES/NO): NO